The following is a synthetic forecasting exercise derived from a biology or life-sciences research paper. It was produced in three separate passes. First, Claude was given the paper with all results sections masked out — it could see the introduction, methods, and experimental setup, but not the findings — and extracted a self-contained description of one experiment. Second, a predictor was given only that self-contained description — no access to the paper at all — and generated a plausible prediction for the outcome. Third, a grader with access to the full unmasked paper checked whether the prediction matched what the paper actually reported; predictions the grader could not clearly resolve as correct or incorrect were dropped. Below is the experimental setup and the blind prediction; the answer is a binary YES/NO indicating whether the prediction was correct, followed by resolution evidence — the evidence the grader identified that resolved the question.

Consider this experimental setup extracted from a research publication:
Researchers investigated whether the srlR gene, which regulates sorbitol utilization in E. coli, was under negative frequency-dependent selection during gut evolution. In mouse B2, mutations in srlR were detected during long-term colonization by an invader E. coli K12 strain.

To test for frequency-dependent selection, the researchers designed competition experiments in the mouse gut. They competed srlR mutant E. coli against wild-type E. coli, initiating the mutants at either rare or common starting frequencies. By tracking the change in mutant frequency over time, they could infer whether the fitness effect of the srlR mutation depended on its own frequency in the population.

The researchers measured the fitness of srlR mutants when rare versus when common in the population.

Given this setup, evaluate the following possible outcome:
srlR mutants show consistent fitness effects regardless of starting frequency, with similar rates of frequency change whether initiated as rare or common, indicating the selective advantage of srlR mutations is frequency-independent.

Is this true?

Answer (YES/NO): NO